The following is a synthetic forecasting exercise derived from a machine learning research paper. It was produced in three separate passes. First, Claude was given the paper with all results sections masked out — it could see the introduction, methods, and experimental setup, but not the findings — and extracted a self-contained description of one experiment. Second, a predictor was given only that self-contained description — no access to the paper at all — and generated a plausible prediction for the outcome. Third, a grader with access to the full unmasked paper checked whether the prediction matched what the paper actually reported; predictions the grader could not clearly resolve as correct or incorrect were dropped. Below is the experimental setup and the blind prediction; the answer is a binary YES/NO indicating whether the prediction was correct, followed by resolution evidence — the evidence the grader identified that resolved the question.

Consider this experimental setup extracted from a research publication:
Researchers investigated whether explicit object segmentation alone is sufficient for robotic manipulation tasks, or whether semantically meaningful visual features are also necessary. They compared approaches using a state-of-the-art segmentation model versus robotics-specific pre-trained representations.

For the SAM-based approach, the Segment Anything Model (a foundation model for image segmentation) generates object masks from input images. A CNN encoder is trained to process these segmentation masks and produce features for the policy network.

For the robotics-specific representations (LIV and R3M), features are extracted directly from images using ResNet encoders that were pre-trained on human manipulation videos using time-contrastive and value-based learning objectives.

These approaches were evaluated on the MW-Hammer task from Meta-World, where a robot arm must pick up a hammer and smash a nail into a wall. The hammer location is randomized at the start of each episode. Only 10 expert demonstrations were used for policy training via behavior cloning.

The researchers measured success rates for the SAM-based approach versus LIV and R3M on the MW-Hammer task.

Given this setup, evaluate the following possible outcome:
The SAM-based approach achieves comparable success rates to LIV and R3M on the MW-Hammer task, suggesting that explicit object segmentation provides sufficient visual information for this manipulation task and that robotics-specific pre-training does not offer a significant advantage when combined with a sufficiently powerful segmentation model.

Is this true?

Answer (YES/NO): NO